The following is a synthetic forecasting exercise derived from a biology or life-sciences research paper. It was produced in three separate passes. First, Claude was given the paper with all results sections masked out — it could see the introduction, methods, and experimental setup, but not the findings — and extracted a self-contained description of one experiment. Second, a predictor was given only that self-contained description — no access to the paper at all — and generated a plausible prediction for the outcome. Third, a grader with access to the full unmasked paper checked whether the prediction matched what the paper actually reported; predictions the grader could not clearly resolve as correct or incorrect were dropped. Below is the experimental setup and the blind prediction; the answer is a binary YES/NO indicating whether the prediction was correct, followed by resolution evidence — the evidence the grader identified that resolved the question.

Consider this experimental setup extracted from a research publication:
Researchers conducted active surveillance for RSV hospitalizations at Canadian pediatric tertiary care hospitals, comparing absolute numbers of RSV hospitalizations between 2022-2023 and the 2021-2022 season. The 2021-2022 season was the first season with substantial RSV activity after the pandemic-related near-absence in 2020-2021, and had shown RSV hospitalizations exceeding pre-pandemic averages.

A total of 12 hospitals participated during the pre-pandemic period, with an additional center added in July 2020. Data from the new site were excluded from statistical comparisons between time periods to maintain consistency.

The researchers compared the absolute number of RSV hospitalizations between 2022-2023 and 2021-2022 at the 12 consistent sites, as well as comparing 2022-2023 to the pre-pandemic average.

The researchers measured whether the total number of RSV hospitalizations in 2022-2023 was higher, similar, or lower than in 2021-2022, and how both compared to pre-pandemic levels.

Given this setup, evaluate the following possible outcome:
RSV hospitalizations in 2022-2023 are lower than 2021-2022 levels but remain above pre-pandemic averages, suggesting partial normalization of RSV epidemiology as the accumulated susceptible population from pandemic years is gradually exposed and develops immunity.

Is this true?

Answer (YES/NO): NO